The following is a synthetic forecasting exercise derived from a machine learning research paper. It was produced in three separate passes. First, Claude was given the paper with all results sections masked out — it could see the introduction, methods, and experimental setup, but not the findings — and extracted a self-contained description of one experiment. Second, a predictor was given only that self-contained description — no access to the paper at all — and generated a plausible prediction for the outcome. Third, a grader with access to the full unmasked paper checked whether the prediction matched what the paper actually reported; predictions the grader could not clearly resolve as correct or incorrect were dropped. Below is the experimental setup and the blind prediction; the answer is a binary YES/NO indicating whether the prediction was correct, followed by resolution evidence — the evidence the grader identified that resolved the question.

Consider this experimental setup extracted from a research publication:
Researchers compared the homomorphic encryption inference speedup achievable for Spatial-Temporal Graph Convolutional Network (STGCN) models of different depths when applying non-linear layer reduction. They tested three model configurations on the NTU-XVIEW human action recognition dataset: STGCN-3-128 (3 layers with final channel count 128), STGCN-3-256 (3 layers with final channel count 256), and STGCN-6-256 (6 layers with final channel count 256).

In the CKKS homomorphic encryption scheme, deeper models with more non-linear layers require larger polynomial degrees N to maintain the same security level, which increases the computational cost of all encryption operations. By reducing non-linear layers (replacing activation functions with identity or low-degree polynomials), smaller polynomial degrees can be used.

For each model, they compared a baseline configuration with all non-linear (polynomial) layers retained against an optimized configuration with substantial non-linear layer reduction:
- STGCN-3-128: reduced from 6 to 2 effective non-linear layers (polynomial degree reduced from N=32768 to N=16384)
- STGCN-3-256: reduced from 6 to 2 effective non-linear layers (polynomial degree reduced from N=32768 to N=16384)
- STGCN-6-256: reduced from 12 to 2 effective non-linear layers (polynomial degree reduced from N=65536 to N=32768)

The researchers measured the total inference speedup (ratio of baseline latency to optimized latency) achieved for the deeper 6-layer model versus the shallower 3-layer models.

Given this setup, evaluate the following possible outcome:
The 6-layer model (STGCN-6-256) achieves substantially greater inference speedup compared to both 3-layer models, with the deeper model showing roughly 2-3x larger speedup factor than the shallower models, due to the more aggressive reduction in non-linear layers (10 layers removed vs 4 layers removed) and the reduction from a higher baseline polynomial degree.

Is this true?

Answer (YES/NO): NO